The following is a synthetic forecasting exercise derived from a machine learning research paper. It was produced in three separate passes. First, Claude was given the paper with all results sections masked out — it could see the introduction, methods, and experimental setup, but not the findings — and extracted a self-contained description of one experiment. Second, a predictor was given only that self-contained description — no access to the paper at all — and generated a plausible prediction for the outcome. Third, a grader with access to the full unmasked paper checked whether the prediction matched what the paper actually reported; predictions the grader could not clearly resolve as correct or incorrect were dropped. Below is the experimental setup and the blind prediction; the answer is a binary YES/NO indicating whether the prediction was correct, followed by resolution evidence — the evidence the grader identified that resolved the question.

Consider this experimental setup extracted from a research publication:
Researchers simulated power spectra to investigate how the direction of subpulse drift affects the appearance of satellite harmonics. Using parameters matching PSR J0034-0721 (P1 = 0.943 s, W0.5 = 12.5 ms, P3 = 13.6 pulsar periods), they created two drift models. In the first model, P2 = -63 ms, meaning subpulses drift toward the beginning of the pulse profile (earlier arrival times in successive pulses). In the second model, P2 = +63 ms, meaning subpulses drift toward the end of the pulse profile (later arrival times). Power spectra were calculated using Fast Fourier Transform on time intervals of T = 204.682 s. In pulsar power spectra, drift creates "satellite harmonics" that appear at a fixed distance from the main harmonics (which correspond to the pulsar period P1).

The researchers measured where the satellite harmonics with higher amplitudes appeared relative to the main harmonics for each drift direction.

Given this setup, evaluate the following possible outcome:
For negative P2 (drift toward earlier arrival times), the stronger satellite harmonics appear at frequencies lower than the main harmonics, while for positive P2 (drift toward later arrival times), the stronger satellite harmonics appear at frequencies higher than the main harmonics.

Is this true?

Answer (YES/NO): NO